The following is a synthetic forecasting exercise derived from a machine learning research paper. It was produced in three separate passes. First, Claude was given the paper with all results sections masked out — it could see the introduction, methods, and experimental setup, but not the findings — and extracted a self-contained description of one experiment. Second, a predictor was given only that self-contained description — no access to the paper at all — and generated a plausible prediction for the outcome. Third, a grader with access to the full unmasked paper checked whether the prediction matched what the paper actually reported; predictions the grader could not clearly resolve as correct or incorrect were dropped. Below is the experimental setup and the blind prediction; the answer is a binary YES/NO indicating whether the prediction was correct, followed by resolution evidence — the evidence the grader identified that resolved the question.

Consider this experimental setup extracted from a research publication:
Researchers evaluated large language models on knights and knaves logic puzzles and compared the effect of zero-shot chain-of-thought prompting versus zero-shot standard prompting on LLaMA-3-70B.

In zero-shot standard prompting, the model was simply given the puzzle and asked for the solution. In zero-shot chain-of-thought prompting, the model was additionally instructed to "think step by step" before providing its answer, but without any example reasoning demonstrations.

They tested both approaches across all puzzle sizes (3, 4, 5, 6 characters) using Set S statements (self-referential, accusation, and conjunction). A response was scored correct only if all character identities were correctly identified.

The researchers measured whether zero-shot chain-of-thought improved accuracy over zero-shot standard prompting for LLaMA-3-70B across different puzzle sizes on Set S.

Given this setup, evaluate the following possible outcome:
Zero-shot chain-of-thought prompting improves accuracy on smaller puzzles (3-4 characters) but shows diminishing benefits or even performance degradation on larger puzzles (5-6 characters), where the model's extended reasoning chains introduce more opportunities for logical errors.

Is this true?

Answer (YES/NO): NO